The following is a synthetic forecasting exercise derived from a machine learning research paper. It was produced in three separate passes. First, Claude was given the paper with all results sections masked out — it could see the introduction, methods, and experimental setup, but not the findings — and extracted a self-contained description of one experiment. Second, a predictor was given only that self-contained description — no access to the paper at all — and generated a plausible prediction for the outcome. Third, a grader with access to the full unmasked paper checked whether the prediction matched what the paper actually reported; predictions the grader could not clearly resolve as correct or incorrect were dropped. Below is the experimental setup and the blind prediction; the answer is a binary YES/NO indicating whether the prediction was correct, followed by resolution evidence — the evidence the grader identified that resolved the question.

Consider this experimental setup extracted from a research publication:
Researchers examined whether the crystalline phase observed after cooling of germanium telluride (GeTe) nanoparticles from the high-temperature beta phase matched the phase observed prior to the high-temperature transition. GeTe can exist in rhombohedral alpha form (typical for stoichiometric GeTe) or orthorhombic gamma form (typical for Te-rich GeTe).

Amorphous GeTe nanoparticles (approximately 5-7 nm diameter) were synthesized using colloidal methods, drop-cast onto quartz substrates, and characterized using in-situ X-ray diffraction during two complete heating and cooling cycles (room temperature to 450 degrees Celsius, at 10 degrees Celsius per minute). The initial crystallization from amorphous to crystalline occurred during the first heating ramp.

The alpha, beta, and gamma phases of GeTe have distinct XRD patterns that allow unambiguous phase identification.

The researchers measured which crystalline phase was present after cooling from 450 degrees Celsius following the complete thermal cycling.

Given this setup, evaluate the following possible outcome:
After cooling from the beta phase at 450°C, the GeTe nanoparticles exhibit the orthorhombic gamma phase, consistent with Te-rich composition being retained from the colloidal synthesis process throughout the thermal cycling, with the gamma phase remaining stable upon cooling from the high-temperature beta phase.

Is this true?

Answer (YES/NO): NO